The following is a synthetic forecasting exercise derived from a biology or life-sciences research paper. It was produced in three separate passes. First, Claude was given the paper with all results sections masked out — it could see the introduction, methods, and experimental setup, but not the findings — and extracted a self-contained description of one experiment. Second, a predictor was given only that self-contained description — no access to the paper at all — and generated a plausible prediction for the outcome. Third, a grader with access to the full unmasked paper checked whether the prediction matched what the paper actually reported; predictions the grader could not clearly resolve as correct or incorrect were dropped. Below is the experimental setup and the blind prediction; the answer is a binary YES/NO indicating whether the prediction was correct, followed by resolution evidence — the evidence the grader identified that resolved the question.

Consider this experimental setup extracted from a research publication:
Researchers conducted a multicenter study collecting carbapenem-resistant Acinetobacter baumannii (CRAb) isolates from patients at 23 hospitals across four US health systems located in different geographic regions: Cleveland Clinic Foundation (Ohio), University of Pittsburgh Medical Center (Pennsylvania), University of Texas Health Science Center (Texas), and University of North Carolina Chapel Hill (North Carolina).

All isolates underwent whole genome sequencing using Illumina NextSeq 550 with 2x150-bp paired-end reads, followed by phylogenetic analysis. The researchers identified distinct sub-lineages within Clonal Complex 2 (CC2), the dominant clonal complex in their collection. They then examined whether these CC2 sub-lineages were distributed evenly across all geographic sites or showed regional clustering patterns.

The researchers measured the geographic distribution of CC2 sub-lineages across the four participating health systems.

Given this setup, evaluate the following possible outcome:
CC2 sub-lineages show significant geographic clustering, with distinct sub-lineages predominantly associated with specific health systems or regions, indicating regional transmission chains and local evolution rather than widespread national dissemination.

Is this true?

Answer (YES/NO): YES